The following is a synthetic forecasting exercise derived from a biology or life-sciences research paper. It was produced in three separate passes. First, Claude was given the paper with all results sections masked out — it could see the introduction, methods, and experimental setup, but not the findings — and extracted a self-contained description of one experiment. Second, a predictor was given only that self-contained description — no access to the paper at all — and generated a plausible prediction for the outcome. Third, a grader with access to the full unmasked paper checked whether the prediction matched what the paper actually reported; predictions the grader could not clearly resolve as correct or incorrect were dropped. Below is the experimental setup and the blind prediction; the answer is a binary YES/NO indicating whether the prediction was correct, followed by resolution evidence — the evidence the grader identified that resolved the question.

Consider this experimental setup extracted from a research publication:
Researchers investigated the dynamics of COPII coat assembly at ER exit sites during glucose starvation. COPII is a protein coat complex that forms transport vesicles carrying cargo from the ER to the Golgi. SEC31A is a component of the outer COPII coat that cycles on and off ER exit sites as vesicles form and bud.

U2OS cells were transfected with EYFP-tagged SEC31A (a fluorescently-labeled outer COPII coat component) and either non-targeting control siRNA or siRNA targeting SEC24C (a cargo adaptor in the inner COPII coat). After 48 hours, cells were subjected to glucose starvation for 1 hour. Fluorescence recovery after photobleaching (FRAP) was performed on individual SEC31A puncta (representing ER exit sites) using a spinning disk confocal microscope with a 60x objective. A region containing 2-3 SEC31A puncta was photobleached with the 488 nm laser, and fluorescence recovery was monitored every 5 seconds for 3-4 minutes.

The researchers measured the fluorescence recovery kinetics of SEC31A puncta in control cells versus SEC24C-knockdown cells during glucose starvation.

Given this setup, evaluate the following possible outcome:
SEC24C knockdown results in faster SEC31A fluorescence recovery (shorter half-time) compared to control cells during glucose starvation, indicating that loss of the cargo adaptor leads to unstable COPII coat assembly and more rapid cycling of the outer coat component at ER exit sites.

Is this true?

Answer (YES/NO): YES